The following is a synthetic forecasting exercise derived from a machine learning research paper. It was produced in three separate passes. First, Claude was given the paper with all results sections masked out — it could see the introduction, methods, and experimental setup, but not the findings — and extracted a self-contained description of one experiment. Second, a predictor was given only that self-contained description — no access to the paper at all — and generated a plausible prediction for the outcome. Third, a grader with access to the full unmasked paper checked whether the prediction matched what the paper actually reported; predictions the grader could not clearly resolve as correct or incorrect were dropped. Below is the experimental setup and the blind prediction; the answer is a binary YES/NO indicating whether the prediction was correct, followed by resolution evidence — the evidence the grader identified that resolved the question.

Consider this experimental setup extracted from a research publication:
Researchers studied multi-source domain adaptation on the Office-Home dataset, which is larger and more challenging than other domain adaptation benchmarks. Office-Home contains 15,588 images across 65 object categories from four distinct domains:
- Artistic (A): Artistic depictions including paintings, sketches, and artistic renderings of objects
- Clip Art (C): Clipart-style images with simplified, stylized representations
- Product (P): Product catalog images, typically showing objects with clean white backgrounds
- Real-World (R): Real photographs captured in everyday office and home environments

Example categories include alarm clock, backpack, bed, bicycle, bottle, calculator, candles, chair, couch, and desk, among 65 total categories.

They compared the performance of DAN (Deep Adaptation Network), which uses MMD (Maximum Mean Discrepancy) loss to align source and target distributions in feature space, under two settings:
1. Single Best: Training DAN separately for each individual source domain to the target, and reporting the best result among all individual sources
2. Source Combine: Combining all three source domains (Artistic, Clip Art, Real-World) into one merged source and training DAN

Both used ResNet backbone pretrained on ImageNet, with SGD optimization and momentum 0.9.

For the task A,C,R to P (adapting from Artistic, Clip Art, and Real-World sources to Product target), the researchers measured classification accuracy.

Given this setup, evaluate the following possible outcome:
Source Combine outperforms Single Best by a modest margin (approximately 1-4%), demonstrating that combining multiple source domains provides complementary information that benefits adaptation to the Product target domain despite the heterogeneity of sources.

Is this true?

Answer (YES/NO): NO